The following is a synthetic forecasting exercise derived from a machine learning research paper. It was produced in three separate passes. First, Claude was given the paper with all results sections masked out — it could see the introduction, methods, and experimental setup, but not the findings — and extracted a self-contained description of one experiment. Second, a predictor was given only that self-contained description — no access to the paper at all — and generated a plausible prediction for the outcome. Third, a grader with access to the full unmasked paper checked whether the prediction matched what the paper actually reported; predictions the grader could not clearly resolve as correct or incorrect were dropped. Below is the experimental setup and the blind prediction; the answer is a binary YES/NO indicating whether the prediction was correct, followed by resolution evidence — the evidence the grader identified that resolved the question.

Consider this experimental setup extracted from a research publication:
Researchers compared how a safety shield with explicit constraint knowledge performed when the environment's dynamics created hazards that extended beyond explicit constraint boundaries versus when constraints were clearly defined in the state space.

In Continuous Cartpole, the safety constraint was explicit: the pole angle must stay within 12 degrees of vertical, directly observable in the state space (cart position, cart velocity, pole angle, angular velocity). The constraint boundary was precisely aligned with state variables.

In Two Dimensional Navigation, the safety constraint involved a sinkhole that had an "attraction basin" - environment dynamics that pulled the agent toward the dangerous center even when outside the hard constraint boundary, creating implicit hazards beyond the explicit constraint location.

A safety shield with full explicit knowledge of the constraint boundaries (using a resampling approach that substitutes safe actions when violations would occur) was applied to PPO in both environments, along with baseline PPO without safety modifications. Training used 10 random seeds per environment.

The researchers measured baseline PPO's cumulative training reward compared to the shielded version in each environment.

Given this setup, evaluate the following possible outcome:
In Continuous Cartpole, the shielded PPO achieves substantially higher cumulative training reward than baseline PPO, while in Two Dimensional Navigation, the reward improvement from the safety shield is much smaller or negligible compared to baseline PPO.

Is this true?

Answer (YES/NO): NO